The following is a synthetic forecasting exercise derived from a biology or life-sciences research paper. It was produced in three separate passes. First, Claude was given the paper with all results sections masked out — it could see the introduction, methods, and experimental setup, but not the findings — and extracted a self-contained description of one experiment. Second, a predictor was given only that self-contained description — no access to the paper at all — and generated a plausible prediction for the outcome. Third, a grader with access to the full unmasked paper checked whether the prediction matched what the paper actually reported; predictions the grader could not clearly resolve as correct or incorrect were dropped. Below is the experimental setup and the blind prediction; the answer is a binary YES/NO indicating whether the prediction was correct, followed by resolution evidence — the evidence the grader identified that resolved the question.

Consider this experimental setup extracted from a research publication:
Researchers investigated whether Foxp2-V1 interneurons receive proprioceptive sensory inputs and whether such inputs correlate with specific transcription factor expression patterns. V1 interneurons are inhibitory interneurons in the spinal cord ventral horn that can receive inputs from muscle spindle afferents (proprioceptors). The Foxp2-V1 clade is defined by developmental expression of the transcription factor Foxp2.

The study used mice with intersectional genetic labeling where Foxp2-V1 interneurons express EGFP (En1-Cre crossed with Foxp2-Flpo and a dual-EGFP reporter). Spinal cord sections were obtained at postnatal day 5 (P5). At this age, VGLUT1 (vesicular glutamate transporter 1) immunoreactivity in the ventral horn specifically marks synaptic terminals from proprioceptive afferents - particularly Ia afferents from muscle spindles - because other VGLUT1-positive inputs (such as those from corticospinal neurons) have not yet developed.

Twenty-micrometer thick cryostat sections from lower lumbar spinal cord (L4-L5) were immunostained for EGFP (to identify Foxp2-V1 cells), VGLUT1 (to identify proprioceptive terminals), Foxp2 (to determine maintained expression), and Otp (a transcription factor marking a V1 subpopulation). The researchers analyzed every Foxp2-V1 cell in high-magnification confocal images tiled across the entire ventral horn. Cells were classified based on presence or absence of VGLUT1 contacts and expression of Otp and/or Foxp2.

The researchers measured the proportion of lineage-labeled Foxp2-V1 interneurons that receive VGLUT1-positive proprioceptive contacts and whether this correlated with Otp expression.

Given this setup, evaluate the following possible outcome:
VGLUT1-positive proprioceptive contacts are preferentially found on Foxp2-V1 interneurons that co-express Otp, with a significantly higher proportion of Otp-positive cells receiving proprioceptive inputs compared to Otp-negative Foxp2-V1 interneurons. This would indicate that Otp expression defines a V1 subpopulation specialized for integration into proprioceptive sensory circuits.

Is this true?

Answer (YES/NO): YES